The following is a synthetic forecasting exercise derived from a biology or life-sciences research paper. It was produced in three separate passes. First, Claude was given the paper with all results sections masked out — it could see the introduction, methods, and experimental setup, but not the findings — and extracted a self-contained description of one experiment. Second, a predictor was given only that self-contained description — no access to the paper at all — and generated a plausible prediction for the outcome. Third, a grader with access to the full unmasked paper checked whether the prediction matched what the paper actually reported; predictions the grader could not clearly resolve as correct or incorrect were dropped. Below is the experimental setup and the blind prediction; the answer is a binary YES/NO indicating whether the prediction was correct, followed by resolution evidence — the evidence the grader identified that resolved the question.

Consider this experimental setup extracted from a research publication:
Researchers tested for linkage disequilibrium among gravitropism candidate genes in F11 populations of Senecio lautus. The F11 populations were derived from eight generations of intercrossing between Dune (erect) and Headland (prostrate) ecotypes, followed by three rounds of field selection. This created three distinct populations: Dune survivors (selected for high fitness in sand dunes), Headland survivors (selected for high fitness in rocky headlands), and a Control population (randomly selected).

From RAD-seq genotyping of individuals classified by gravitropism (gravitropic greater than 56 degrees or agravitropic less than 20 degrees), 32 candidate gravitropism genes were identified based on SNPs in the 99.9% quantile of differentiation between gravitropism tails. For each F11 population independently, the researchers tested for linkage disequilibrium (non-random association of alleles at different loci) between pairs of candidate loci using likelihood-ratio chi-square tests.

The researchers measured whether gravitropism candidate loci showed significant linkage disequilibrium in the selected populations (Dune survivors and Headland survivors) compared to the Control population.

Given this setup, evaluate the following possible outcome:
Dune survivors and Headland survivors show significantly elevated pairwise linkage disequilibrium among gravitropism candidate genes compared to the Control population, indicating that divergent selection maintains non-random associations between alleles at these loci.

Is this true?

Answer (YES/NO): YES